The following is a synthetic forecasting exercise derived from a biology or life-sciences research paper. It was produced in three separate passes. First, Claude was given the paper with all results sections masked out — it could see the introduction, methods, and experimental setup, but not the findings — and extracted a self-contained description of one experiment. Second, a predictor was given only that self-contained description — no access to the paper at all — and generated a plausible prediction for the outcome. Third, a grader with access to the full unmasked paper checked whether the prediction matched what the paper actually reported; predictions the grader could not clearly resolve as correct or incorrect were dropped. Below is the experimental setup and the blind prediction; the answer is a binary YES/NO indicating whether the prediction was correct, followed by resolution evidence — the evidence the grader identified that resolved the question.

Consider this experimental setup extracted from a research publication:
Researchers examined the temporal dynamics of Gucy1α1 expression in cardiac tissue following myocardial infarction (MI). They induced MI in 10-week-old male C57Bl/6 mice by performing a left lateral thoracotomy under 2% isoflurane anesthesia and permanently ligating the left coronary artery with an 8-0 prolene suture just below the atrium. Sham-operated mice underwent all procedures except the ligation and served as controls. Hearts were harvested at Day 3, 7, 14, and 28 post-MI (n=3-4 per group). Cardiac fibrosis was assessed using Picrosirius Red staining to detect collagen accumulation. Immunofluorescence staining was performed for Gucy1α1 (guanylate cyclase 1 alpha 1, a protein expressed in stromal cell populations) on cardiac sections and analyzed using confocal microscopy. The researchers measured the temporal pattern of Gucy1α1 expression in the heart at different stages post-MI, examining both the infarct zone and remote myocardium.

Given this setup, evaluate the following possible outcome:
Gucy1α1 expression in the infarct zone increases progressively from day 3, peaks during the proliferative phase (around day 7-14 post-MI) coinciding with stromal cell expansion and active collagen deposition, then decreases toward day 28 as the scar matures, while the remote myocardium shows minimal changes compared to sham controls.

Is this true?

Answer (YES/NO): NO